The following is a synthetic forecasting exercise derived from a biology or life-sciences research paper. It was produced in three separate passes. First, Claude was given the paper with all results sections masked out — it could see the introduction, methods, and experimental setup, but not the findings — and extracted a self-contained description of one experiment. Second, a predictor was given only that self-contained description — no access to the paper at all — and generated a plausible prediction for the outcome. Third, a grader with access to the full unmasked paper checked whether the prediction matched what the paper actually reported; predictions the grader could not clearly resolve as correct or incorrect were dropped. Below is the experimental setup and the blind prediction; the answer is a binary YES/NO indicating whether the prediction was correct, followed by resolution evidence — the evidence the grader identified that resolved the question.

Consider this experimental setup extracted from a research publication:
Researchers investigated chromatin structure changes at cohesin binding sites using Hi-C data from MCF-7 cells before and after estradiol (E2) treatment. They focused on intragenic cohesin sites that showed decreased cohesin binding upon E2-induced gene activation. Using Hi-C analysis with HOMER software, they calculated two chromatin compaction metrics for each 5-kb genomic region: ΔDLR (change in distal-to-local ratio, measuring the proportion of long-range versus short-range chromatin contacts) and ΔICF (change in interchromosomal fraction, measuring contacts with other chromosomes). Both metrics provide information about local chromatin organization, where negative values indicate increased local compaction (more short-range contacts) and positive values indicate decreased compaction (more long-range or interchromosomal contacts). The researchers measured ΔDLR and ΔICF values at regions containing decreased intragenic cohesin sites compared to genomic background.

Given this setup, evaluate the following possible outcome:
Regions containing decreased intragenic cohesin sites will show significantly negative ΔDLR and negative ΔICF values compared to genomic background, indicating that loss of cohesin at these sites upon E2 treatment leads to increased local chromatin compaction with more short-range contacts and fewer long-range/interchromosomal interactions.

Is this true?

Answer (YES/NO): NO